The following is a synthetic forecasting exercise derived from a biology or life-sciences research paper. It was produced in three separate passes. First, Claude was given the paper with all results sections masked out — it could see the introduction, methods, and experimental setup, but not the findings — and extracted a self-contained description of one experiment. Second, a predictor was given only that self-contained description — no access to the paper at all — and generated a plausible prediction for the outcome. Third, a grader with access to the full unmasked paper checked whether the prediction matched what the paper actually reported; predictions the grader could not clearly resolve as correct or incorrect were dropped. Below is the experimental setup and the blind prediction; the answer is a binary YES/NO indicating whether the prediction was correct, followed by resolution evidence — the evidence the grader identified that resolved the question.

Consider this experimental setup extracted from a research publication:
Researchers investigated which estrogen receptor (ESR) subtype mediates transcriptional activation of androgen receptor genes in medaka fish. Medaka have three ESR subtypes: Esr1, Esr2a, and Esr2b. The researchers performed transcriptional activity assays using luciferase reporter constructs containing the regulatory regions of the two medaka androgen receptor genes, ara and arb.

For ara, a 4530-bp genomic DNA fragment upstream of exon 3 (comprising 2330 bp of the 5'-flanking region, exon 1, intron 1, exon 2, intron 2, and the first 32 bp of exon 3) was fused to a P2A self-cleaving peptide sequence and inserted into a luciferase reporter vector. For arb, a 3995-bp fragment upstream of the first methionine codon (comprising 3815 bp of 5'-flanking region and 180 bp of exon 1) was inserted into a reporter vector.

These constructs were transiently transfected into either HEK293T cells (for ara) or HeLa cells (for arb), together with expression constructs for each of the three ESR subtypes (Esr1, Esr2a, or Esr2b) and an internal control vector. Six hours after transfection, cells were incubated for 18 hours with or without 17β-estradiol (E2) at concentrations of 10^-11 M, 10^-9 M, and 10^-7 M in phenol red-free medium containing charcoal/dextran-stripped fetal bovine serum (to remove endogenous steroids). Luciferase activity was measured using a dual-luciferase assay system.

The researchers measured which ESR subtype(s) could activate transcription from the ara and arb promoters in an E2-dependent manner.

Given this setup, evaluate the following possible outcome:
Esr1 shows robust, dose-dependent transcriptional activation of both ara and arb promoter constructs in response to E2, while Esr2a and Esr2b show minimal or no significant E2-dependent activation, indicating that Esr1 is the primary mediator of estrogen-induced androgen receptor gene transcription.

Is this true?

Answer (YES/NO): NO